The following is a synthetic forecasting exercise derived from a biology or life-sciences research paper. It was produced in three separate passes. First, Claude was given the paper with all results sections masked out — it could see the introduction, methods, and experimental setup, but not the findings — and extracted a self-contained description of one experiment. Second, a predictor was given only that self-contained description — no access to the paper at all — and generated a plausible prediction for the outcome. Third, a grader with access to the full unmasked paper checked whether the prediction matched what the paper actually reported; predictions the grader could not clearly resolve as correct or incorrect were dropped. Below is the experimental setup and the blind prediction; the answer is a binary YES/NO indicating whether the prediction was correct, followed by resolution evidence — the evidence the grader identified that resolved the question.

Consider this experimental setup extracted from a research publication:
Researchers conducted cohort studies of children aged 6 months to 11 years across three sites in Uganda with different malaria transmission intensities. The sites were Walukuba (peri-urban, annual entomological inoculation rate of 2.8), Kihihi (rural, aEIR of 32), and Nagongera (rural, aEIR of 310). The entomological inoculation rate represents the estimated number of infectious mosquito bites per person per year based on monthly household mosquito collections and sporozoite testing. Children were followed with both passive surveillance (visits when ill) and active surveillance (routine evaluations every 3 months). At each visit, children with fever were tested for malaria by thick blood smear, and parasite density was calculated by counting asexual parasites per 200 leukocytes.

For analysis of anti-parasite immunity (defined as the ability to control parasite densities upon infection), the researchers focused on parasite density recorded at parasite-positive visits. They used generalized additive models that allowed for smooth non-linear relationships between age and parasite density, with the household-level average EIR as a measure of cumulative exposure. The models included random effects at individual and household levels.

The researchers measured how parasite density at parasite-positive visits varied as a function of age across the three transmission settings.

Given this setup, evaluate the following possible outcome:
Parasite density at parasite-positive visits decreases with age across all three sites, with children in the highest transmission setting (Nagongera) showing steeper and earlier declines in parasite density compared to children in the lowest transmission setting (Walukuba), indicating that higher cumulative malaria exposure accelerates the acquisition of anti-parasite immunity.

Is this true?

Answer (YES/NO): NO